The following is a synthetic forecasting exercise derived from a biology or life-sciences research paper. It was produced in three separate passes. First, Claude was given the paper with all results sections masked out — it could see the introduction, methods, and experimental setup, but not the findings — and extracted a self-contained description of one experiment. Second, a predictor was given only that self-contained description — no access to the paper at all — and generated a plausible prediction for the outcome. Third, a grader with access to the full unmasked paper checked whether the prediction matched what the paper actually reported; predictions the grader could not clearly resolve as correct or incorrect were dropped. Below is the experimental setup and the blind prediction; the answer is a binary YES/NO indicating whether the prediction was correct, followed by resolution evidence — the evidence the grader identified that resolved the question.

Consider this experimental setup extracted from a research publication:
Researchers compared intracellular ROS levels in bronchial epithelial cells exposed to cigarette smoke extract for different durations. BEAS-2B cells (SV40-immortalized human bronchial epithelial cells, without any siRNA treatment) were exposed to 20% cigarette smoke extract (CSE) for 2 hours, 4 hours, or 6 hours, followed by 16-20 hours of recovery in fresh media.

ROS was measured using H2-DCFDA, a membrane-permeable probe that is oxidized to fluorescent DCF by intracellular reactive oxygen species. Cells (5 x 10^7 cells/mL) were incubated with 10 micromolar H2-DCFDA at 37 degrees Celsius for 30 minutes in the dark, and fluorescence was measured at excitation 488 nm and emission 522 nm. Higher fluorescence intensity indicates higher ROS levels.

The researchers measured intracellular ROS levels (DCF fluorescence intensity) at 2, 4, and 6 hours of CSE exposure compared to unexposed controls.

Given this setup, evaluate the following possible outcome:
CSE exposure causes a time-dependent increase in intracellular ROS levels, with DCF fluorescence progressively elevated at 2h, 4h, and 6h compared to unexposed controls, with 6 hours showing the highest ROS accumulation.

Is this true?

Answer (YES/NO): NO